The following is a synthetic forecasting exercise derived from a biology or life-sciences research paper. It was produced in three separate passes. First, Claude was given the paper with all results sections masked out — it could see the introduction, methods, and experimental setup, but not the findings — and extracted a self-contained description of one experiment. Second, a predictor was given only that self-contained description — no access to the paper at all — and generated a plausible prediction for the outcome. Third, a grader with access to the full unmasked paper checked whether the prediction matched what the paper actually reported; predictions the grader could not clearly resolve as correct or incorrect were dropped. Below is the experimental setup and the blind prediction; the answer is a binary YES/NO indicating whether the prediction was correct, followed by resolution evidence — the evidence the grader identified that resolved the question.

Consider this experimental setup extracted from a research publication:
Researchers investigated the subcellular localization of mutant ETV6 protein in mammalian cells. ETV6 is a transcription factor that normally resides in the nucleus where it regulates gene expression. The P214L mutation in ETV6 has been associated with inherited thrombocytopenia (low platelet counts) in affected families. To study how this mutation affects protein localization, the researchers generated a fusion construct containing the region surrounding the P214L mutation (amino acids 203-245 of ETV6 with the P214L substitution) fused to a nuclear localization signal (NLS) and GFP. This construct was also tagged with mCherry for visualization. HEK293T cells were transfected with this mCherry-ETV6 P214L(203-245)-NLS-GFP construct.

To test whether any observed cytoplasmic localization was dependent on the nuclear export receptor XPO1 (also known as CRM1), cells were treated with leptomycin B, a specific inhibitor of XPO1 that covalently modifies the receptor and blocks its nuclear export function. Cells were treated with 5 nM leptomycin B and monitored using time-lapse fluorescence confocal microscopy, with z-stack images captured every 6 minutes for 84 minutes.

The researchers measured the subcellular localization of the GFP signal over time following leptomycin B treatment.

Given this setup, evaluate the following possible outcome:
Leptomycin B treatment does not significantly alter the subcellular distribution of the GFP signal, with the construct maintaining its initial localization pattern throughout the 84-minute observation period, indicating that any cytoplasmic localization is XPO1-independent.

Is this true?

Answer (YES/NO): NO